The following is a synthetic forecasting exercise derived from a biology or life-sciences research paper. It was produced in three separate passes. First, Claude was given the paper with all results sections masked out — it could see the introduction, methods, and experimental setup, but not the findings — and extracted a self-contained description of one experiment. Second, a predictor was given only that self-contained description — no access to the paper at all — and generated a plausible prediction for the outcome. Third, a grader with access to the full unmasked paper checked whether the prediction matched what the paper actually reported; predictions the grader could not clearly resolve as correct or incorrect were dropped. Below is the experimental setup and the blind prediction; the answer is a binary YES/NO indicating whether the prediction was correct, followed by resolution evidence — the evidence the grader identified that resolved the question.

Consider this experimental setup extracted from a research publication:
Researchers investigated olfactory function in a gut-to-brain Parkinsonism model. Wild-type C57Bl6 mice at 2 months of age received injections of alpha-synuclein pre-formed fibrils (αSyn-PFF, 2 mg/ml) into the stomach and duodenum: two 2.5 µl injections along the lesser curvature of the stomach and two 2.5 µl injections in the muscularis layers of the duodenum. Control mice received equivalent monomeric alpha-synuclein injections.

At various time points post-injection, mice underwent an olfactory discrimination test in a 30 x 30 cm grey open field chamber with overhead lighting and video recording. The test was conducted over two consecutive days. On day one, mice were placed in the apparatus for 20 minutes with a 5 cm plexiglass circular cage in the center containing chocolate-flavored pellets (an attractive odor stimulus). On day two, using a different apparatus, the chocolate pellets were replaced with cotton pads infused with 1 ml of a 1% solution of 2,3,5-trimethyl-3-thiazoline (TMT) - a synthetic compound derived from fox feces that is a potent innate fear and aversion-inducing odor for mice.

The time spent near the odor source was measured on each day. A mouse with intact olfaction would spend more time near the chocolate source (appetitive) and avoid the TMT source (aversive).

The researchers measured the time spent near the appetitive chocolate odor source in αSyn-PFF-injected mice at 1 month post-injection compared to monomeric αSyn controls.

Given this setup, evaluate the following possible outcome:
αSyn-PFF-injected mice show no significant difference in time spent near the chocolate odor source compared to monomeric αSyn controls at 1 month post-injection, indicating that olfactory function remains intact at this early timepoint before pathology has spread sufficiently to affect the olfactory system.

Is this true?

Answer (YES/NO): YES